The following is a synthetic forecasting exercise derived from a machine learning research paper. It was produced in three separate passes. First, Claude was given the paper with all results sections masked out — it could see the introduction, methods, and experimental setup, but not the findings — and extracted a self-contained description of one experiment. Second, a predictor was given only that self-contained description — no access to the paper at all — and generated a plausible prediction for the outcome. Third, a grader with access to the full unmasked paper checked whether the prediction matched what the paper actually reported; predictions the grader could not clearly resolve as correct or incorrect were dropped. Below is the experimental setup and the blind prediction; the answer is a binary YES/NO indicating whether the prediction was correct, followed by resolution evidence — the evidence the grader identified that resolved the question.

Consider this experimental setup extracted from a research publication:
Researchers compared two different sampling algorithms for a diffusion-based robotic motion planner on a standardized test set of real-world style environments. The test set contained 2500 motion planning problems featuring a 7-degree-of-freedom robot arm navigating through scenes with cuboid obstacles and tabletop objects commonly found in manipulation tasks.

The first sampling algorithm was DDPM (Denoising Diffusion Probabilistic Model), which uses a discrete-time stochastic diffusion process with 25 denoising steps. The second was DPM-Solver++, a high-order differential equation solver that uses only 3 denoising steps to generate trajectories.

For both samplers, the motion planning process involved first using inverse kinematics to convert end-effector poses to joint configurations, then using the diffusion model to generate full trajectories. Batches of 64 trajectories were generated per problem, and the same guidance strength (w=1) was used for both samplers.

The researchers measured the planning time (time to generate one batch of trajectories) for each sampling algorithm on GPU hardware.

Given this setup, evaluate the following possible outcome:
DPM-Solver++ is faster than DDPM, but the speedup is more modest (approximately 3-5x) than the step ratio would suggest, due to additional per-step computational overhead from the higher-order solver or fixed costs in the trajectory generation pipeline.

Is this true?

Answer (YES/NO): NO